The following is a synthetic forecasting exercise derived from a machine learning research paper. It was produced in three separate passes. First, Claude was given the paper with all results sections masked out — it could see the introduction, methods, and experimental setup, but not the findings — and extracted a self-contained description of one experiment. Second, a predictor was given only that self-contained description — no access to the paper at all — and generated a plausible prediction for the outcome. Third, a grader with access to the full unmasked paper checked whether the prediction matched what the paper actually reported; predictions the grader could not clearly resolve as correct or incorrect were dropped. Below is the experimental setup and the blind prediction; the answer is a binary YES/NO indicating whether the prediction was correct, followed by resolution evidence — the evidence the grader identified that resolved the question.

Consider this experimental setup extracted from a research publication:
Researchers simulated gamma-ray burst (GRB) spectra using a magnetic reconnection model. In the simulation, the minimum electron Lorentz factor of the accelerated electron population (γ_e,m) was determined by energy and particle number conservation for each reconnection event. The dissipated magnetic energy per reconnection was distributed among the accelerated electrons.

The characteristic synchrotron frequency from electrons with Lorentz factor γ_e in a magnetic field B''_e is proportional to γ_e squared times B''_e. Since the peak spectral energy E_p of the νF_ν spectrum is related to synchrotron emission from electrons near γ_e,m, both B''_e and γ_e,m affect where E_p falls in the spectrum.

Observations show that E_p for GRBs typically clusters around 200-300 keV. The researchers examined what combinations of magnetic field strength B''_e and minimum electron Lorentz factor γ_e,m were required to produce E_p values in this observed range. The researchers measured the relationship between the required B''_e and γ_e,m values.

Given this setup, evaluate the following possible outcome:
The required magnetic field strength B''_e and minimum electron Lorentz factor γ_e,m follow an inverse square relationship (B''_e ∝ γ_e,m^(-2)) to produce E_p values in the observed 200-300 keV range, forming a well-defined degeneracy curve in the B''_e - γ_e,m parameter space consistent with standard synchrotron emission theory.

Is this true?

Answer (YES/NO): YES